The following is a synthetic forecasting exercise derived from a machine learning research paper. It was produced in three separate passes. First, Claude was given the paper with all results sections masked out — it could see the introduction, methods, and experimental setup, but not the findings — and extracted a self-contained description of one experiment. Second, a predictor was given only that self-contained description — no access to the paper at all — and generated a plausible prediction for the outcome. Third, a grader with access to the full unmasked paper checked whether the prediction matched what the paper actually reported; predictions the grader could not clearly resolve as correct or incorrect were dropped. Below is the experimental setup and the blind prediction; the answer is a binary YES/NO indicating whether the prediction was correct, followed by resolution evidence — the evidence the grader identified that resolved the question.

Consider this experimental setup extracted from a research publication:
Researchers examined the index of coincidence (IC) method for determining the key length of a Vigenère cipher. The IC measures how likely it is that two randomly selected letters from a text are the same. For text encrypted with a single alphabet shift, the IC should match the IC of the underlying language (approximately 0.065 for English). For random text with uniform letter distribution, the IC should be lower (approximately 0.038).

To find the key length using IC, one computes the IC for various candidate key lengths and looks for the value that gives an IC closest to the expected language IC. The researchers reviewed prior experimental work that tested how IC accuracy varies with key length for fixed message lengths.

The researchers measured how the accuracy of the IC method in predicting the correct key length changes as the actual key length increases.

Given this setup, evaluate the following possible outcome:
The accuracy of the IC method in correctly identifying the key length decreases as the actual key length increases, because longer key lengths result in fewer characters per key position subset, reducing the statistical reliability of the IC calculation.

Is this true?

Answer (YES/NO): YES